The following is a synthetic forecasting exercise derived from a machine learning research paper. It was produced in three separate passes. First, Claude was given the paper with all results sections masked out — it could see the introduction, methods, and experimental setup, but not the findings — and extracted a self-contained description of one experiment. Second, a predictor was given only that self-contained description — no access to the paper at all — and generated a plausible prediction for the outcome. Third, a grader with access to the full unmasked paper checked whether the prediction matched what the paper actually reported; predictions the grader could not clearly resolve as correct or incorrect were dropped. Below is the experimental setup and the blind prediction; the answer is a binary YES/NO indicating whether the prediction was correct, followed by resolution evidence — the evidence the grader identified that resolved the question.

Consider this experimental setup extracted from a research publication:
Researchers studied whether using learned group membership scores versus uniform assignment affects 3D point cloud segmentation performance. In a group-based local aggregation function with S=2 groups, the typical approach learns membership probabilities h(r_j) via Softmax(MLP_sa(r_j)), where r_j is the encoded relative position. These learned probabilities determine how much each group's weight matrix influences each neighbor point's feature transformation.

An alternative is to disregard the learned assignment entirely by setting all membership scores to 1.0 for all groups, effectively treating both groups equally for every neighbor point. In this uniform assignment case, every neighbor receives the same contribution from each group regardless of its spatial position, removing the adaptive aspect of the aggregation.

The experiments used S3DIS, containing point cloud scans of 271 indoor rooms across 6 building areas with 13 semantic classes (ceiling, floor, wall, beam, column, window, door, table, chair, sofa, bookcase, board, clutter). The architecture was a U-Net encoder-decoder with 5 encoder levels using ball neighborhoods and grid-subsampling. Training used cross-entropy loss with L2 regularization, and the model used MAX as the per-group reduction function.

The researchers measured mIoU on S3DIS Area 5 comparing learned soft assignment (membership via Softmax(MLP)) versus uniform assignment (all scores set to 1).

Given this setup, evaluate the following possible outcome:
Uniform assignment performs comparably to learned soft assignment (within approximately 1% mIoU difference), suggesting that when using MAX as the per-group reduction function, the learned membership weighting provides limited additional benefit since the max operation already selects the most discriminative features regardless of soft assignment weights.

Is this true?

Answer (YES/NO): NO